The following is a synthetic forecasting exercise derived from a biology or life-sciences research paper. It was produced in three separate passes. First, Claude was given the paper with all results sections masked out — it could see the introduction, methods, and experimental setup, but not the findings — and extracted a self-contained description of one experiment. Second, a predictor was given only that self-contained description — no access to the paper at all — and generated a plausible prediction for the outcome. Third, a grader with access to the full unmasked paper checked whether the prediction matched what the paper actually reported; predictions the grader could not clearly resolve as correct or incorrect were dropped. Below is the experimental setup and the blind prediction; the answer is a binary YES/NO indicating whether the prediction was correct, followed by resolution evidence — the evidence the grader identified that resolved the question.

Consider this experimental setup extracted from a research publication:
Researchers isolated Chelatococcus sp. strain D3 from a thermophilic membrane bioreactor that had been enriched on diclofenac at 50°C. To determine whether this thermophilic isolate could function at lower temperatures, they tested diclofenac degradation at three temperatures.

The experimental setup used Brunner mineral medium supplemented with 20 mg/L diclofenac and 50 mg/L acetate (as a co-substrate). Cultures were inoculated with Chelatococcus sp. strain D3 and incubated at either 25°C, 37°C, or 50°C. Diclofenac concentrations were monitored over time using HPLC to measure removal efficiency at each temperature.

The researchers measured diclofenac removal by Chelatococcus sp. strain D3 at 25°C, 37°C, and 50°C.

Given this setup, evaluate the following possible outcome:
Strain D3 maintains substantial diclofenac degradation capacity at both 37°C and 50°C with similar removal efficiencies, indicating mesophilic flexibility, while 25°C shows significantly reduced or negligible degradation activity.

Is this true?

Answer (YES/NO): NO